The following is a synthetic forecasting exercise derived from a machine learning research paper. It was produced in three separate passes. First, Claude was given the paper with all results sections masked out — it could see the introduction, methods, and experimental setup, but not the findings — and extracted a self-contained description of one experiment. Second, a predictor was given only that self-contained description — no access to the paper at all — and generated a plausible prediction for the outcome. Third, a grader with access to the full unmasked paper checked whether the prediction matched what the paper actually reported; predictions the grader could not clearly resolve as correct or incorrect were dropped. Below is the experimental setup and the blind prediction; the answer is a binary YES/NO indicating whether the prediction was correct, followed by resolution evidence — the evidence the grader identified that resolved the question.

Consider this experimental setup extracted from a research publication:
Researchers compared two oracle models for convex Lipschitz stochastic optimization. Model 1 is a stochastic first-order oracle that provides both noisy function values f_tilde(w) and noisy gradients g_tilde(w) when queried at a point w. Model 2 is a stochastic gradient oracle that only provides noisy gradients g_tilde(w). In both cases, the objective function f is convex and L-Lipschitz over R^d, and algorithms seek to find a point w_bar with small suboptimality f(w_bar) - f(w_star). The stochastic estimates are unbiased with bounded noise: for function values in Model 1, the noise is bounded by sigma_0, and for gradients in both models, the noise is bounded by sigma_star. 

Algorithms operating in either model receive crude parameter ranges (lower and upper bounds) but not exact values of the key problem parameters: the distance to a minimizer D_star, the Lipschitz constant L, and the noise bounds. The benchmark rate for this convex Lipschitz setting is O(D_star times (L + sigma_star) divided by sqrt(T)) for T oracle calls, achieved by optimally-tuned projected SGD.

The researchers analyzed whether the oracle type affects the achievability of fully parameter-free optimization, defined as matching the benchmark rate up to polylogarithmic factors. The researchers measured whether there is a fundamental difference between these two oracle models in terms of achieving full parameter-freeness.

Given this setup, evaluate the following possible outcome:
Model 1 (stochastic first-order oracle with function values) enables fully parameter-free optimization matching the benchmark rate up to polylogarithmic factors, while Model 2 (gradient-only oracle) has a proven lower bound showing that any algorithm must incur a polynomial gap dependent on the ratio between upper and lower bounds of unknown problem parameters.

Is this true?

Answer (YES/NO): YES